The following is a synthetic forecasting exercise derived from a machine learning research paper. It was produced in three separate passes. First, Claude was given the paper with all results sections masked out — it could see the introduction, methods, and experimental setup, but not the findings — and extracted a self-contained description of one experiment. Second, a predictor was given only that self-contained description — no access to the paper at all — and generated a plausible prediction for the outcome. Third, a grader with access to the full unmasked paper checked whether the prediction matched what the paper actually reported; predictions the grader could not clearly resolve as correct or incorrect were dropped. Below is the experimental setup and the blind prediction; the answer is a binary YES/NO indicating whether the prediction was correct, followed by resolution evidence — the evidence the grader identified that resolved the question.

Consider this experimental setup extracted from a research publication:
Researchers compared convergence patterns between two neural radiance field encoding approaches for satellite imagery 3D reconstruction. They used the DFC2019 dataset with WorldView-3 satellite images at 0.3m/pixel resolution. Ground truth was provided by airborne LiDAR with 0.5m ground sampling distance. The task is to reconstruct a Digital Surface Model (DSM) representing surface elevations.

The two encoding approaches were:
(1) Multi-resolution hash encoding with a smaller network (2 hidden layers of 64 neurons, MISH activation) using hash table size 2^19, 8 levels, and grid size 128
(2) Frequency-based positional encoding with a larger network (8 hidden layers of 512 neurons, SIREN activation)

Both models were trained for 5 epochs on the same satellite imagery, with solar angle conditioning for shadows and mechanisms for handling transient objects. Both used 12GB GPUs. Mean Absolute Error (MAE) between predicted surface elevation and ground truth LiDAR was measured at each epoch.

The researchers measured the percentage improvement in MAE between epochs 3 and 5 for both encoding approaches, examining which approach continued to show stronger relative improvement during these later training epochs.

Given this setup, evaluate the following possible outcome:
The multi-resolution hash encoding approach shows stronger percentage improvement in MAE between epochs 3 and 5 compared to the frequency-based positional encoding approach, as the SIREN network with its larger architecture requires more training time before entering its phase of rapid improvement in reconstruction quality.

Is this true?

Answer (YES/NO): NO